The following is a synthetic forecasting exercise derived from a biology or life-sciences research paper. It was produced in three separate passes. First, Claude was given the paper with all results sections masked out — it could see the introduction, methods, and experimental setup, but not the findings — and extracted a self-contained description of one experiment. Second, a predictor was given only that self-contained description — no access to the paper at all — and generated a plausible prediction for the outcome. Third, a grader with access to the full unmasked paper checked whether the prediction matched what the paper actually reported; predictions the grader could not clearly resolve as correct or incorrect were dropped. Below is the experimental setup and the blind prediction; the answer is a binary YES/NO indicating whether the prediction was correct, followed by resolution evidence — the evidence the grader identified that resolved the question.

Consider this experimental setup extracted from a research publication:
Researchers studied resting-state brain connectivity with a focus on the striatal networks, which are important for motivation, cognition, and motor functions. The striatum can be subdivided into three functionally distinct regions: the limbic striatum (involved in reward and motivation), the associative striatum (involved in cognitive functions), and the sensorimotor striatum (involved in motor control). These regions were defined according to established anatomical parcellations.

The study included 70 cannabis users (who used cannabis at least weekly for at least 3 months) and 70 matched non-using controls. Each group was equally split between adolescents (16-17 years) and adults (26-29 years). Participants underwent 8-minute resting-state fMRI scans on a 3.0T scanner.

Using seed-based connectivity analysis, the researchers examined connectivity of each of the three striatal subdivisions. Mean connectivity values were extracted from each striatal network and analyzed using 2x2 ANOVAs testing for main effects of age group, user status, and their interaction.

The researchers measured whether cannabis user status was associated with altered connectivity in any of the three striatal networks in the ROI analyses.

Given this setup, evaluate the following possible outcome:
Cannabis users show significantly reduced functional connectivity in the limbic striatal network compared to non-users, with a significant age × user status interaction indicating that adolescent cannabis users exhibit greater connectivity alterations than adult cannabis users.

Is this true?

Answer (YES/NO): NO